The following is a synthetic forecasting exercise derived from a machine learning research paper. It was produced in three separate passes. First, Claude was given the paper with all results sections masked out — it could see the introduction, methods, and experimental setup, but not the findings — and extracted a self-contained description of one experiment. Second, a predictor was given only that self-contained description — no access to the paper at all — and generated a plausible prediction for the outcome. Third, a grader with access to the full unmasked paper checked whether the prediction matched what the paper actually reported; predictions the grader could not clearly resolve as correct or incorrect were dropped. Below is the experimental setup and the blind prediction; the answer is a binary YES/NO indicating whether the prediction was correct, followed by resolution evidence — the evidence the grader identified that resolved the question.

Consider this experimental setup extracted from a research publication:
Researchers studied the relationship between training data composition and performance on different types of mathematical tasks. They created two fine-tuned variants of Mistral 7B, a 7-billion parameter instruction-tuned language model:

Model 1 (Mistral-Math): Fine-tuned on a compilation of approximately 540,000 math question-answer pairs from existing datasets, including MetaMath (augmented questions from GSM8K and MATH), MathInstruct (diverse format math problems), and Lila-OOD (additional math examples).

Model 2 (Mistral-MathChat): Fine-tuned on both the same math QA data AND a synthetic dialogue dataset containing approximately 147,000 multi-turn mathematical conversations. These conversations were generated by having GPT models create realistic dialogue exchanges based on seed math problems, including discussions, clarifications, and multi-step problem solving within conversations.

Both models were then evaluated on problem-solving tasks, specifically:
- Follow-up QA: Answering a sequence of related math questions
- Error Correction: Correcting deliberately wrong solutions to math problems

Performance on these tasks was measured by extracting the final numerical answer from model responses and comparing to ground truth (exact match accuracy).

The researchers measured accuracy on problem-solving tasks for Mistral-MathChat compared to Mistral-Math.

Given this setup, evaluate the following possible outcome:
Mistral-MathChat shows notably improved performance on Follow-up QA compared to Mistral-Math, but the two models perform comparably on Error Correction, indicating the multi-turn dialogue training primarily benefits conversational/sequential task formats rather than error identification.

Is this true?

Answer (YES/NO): NO